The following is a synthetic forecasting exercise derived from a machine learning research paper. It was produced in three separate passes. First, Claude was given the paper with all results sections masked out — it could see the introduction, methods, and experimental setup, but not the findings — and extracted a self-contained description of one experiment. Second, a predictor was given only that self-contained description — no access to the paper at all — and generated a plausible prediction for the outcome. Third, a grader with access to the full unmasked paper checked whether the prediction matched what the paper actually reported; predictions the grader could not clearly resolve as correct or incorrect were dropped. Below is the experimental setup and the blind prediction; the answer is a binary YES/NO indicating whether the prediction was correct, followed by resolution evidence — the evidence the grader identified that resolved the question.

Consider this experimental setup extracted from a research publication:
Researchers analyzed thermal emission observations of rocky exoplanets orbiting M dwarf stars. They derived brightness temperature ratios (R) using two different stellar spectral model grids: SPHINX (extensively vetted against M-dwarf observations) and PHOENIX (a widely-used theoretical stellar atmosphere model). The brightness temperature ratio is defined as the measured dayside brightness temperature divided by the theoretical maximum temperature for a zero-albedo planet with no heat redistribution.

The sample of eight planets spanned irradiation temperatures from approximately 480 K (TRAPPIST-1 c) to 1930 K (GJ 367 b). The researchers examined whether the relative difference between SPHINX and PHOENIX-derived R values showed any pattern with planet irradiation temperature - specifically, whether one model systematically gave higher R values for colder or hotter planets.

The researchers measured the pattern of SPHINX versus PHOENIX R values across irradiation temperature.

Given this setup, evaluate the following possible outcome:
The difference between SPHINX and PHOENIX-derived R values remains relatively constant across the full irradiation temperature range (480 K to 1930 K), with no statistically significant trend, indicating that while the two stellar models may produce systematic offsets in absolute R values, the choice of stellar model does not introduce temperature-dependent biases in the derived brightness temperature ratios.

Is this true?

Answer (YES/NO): NO